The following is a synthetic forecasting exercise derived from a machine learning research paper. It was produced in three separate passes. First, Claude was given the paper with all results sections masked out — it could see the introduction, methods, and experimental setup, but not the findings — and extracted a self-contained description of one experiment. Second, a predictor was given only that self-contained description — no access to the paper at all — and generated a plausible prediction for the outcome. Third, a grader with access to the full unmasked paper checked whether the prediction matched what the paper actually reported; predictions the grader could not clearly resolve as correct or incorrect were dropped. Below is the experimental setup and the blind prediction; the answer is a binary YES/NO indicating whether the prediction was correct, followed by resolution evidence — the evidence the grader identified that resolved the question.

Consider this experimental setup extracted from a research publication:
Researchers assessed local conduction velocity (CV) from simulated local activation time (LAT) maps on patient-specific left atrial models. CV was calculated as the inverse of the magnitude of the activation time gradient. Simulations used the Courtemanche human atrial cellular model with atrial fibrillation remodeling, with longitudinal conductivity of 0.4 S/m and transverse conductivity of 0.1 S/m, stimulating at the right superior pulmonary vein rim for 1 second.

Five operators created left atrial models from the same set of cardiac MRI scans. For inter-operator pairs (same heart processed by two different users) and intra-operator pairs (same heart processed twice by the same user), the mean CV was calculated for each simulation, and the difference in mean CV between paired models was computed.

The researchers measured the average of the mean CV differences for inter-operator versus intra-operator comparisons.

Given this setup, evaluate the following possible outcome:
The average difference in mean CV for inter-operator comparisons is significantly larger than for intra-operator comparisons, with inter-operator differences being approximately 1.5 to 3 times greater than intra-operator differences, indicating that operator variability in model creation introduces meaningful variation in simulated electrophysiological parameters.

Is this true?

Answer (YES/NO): NO